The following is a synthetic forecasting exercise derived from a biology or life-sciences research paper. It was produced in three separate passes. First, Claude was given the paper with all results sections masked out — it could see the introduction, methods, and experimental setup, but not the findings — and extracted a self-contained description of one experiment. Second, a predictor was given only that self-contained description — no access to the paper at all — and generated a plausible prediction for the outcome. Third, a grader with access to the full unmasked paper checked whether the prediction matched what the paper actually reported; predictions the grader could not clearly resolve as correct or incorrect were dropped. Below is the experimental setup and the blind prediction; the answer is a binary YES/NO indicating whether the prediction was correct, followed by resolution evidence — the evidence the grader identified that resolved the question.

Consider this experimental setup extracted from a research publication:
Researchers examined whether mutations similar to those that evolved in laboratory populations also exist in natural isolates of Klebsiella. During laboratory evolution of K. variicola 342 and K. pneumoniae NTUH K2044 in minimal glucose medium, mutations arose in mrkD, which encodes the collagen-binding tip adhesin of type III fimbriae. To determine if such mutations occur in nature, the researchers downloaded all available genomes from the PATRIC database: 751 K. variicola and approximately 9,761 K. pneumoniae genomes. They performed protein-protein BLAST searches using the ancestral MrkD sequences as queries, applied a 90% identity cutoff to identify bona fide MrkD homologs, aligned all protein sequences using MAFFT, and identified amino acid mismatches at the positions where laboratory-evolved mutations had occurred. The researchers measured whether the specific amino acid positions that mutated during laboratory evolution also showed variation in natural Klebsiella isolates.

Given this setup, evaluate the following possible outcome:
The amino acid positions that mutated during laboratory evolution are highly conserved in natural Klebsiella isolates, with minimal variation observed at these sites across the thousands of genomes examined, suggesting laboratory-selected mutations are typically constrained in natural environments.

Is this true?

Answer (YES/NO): NO